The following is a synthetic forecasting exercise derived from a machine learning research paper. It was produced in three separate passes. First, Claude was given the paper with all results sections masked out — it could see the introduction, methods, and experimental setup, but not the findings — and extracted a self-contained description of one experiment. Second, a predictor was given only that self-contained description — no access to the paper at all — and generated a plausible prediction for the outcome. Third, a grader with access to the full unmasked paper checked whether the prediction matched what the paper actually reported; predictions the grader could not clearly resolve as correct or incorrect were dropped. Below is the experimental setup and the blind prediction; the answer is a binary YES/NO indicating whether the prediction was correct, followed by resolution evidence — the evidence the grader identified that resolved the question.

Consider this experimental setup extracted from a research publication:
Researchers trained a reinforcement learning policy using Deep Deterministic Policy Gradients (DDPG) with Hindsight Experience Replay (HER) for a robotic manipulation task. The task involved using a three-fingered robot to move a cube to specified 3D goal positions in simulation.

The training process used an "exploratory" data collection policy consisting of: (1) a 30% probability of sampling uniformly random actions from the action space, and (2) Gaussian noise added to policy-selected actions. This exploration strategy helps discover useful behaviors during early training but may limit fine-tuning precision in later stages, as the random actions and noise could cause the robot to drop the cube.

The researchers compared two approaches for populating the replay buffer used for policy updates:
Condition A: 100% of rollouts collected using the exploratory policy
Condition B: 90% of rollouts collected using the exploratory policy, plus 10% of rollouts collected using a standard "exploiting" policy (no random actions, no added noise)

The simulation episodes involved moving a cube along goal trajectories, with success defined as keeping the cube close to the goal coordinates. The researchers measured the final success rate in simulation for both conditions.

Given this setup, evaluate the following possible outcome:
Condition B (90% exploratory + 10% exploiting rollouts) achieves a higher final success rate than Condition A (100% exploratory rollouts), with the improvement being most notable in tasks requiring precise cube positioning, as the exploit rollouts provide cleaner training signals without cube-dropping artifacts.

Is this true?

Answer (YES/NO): YES